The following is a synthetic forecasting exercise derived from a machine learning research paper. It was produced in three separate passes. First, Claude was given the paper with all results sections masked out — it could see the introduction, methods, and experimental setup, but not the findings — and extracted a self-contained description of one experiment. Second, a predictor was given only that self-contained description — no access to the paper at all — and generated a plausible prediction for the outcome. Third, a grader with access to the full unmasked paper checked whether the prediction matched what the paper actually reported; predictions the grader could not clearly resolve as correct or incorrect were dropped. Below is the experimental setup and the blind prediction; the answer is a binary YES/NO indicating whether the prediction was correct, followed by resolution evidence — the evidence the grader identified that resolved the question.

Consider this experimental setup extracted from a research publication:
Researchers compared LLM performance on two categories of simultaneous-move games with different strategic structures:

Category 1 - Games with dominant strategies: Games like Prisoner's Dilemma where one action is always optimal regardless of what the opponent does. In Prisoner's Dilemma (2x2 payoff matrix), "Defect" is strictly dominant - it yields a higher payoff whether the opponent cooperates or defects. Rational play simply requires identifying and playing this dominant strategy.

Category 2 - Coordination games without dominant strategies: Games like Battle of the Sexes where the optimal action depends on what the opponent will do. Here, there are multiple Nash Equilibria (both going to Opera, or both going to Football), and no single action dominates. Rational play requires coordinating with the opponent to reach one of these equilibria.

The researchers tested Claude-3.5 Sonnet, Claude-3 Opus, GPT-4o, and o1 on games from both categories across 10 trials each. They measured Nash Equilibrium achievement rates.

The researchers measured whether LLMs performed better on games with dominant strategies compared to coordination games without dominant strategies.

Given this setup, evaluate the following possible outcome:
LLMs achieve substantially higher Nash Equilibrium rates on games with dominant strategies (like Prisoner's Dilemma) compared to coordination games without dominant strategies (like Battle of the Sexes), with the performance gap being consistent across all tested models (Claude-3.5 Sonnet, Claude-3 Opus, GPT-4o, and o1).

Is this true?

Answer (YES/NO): YES